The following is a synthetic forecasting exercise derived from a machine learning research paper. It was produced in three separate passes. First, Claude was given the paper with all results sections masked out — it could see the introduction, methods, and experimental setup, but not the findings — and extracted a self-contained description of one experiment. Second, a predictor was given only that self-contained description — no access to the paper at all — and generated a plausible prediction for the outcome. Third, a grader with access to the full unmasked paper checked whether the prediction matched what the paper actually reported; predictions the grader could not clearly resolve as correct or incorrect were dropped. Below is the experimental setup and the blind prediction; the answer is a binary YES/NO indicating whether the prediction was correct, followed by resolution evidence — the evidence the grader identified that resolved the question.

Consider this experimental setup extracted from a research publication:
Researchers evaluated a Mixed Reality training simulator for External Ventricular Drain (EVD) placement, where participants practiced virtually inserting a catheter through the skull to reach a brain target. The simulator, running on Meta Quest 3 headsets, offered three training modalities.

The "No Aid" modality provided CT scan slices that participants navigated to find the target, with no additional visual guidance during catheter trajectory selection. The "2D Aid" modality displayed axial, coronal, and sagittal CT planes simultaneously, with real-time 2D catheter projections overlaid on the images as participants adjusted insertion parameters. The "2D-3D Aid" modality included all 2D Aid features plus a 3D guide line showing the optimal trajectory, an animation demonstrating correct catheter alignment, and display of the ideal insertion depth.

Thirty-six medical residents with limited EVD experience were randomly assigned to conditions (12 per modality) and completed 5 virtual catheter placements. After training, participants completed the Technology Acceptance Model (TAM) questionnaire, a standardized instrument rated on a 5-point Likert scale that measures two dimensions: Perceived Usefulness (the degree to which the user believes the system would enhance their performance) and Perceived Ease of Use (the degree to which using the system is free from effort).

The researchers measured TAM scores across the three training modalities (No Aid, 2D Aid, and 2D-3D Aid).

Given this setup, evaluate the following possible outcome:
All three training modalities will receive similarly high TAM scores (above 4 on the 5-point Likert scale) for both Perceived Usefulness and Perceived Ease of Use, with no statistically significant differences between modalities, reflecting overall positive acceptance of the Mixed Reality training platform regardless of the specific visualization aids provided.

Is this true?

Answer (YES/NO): NO